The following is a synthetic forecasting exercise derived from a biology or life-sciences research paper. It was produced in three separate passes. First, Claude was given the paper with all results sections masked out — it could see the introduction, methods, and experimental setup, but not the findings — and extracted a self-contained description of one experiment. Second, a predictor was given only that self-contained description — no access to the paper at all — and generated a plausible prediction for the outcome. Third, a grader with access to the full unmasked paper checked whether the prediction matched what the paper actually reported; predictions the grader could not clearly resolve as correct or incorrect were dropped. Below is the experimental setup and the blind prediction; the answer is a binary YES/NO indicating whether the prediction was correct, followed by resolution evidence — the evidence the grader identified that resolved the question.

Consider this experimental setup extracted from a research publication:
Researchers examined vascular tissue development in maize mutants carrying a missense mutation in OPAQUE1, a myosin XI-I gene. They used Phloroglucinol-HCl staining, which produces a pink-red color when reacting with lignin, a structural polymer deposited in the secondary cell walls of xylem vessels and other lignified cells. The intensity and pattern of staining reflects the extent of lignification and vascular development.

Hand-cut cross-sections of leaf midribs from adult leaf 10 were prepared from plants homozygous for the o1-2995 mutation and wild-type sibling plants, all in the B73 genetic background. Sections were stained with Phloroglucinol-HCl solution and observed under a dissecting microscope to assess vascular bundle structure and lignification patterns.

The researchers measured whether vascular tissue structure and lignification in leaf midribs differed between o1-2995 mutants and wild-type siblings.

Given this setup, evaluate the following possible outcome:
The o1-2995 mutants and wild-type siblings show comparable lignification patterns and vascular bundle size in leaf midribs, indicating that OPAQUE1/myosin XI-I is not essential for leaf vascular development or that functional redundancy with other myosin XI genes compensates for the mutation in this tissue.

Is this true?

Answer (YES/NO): NO